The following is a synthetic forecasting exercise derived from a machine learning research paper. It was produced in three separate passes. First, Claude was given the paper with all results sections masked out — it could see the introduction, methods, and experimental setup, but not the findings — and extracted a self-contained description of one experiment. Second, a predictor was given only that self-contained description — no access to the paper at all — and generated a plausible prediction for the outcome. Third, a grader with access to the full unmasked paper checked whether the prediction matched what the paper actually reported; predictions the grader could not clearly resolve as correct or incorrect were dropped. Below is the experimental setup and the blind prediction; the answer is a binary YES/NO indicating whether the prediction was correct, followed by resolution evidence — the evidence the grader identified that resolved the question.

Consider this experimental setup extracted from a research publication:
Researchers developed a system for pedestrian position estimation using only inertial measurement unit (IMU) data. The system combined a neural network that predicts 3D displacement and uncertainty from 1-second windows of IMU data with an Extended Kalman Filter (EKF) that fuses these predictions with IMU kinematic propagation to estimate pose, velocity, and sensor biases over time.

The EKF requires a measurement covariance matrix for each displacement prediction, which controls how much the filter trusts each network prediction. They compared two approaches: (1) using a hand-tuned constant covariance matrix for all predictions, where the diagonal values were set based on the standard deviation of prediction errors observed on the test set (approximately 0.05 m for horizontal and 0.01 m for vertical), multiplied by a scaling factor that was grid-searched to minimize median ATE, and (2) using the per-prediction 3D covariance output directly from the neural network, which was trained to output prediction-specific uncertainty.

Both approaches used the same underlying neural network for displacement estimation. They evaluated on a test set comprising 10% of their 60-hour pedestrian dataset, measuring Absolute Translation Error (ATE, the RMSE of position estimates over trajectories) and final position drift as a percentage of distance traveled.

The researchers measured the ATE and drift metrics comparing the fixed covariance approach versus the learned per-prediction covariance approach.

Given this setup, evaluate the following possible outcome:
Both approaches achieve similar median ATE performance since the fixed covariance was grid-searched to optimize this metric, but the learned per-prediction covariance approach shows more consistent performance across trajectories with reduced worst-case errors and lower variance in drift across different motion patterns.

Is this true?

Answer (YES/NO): NO